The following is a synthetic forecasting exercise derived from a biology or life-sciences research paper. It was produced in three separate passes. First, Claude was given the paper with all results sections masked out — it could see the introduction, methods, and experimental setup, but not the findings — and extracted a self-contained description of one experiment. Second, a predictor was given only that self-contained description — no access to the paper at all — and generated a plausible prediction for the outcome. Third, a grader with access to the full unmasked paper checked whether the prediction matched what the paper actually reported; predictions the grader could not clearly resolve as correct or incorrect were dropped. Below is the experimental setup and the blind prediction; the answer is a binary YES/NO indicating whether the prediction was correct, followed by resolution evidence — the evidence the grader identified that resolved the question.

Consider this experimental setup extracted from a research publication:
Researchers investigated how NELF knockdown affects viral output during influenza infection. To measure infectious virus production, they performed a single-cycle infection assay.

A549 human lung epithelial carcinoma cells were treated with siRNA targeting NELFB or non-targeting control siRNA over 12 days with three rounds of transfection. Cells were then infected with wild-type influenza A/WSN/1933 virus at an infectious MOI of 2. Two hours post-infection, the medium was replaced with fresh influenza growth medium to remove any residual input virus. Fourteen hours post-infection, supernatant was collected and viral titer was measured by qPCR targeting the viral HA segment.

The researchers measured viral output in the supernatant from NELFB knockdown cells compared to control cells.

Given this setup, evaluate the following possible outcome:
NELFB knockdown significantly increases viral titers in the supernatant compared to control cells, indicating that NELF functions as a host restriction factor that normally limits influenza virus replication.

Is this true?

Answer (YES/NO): NO